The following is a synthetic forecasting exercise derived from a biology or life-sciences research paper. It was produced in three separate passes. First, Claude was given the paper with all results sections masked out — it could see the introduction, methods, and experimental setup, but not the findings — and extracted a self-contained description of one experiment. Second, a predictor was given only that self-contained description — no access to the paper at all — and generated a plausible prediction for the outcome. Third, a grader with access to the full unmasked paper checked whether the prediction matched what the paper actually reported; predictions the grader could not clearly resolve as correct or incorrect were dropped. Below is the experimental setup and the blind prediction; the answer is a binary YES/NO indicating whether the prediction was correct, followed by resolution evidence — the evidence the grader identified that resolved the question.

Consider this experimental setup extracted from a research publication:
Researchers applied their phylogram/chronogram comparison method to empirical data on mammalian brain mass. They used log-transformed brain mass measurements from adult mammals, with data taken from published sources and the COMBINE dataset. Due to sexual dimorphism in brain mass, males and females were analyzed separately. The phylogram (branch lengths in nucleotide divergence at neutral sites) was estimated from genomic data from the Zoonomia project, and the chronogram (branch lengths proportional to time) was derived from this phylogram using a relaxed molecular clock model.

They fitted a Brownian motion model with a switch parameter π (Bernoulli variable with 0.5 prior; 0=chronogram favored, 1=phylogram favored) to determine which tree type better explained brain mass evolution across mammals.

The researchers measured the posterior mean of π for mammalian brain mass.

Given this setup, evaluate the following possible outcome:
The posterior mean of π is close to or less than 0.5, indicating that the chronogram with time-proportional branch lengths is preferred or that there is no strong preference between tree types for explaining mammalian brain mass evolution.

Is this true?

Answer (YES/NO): YES